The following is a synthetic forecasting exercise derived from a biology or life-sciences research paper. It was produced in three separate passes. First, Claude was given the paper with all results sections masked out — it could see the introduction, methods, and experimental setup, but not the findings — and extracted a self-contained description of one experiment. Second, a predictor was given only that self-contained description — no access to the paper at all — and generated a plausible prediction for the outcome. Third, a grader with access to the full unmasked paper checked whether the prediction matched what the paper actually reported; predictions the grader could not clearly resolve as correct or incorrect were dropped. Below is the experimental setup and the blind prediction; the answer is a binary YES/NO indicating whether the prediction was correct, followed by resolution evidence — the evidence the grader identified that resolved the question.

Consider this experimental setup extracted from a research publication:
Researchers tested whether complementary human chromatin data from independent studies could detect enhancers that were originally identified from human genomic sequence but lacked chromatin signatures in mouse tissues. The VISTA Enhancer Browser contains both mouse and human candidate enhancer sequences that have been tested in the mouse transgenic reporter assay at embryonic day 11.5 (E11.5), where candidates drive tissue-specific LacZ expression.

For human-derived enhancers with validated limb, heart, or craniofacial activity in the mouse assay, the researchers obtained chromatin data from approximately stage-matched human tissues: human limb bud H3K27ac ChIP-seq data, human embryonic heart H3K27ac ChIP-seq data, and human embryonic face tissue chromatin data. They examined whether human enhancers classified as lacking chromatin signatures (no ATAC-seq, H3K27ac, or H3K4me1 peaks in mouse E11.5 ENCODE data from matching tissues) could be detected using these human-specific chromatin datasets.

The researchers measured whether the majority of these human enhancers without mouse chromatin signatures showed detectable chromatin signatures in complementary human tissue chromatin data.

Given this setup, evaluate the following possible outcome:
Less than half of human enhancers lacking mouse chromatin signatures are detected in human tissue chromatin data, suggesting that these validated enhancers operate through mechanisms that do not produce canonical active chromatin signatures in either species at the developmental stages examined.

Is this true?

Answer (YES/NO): YES